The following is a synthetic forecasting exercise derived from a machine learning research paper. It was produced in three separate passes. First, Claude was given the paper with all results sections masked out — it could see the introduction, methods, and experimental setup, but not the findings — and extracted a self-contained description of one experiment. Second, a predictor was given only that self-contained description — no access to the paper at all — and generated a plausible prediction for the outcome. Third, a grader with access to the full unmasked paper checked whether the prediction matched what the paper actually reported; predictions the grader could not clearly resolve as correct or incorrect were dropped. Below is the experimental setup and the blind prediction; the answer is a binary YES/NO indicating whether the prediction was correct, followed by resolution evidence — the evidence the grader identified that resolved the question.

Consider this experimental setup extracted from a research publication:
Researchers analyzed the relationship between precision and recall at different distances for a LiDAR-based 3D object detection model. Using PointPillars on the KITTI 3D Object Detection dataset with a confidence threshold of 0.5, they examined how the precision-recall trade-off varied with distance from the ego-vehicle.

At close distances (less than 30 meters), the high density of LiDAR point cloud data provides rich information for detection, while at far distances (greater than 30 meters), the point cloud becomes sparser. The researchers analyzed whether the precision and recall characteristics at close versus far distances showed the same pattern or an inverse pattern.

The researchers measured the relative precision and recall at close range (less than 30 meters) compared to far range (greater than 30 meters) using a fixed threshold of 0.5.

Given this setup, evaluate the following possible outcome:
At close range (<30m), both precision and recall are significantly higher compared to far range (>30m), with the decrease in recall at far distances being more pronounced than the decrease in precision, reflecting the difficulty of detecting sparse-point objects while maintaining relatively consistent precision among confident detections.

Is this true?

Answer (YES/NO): NO